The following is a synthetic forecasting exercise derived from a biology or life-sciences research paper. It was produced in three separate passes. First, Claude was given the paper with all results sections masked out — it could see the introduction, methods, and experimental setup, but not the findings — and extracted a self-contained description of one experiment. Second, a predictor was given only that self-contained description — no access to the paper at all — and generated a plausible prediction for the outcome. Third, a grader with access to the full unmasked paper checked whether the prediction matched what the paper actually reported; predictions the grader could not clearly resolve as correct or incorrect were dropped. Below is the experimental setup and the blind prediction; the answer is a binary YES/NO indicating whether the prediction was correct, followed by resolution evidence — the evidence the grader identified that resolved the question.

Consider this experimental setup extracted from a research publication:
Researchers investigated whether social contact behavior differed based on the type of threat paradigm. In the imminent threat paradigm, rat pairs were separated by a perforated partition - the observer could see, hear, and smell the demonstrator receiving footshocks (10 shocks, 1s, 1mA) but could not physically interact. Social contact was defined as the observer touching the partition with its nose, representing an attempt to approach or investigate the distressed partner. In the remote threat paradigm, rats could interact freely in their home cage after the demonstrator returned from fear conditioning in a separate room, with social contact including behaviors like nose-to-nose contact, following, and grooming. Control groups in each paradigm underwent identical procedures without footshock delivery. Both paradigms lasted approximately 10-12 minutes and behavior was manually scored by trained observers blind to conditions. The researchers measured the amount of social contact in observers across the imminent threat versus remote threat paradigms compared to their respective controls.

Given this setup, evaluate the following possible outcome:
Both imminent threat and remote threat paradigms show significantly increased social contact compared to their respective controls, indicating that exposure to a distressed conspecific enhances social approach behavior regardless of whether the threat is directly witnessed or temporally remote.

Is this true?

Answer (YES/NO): YES